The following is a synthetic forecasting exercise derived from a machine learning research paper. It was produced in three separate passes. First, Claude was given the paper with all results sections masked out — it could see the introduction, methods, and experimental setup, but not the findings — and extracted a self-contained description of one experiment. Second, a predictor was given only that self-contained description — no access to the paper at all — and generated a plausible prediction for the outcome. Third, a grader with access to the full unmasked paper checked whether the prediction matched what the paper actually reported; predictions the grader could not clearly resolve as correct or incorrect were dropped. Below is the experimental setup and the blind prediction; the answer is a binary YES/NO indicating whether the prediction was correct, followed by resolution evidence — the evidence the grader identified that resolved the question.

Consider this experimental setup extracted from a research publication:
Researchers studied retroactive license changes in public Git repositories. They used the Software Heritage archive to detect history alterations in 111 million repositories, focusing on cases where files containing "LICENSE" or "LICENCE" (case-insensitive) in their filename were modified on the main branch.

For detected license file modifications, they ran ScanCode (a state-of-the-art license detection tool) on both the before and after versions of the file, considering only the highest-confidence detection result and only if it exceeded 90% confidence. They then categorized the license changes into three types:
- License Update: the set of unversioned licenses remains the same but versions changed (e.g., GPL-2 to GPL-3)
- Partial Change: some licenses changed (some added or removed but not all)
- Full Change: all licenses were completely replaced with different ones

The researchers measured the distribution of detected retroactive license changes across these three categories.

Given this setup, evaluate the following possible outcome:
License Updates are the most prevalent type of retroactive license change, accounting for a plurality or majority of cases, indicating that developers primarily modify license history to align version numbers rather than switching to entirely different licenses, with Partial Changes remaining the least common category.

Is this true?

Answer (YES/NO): YES